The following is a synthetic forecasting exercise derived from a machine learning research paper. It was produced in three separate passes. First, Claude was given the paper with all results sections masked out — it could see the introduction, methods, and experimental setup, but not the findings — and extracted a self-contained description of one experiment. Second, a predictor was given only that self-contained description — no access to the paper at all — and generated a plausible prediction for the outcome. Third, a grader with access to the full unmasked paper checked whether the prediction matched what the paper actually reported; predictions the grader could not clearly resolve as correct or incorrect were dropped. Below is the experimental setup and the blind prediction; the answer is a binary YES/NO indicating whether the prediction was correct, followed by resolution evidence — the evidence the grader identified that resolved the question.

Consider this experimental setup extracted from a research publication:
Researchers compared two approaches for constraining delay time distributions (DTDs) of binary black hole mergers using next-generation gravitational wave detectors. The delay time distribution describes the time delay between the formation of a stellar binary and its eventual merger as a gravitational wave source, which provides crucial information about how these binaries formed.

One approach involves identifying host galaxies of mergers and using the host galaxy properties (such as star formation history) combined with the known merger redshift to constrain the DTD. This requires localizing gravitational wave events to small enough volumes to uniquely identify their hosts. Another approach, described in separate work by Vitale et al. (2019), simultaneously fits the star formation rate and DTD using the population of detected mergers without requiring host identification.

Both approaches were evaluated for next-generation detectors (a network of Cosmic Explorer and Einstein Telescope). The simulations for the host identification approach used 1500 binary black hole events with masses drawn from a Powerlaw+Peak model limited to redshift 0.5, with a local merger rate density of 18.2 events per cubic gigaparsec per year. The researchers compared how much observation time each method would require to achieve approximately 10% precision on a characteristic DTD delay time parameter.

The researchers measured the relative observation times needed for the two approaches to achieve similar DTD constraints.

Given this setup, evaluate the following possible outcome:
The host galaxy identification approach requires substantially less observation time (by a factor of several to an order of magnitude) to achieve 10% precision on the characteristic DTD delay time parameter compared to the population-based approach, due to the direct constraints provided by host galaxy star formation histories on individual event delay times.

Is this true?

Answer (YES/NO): NO